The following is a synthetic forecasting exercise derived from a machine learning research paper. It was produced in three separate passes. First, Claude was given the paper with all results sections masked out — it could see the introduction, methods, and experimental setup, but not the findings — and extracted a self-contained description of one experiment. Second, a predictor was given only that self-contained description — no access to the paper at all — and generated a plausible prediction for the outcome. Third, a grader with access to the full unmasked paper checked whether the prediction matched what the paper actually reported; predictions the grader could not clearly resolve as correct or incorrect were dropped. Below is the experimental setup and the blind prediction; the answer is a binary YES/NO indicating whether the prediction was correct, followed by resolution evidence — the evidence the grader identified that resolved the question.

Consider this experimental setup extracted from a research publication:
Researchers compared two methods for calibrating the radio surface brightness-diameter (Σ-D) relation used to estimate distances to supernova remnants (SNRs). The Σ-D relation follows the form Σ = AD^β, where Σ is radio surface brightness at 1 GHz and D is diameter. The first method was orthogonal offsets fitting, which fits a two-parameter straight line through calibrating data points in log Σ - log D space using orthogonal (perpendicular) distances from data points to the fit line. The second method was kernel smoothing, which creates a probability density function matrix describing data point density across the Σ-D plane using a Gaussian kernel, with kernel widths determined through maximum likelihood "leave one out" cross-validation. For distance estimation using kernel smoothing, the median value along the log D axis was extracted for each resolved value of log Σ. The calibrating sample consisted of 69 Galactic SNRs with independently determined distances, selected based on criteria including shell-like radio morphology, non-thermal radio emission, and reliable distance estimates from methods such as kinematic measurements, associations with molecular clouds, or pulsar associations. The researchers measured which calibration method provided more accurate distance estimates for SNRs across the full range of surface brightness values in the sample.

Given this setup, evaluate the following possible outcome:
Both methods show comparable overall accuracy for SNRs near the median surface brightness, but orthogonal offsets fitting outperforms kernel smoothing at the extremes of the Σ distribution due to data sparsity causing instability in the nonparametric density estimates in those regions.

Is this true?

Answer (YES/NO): NO